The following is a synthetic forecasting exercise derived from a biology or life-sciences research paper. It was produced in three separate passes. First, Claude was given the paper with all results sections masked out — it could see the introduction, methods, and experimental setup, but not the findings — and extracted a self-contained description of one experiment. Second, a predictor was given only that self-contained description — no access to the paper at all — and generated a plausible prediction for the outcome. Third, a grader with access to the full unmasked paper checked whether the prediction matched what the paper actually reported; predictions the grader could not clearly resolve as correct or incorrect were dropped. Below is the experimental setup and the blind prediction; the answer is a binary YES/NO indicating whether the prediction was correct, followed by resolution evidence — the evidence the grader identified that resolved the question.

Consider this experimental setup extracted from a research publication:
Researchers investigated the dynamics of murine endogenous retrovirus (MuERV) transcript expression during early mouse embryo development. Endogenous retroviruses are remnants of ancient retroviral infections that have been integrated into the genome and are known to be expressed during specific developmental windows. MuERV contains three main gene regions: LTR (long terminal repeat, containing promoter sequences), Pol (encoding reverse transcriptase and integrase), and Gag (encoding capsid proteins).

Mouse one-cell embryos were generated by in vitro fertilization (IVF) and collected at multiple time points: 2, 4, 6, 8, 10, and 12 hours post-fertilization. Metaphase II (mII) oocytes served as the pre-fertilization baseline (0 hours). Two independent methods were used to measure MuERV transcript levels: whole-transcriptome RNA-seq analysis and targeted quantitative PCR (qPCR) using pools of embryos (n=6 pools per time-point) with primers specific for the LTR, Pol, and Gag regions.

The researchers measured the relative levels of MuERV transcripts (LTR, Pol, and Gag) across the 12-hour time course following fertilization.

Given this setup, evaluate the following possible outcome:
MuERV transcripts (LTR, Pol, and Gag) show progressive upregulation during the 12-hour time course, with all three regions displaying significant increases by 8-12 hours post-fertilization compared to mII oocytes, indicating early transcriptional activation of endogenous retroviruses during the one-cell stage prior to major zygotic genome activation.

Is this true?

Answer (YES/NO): YES